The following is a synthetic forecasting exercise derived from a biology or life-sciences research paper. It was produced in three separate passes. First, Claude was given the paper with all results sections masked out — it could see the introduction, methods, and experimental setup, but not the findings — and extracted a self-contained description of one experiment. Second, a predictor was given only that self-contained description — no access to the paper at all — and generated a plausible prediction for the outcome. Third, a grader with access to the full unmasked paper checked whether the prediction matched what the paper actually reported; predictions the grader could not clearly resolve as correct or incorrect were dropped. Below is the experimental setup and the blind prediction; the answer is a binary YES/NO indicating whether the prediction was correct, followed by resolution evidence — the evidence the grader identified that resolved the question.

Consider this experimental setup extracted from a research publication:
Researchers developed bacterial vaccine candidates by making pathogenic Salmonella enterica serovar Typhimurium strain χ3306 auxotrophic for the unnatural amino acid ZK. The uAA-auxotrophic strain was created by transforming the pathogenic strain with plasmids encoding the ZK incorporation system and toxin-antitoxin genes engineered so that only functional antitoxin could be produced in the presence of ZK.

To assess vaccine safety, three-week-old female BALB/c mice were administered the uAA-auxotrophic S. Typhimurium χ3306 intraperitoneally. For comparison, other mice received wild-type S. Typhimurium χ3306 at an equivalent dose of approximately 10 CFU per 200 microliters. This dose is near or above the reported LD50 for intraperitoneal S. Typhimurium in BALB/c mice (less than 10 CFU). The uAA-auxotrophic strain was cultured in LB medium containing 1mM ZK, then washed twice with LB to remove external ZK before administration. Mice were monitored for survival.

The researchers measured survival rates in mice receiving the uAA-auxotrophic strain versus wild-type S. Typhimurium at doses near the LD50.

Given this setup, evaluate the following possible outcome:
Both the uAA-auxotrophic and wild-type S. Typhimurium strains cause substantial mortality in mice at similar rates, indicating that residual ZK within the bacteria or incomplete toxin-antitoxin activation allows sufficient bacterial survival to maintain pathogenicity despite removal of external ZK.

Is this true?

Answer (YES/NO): NO